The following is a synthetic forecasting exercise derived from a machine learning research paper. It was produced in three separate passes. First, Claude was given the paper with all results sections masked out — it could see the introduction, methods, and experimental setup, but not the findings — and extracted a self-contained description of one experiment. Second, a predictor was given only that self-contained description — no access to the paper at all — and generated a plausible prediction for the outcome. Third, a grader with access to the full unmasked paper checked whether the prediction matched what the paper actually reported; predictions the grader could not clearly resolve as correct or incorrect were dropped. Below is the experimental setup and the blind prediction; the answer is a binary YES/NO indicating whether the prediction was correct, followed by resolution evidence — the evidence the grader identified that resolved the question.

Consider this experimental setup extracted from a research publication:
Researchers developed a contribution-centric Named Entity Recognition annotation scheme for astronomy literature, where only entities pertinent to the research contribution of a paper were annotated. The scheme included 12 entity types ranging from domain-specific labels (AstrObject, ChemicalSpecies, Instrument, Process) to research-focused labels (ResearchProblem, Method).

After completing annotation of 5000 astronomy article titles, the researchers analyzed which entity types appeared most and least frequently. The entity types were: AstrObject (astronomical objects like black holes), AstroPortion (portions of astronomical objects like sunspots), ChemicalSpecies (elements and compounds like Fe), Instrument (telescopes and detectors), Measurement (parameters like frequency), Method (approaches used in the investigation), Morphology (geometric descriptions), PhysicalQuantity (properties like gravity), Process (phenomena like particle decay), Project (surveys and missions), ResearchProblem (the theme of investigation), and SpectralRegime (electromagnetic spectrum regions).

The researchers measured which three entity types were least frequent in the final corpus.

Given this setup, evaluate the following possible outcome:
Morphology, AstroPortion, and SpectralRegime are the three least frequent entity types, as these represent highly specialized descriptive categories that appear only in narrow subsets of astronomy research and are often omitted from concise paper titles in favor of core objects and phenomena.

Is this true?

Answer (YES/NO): NO